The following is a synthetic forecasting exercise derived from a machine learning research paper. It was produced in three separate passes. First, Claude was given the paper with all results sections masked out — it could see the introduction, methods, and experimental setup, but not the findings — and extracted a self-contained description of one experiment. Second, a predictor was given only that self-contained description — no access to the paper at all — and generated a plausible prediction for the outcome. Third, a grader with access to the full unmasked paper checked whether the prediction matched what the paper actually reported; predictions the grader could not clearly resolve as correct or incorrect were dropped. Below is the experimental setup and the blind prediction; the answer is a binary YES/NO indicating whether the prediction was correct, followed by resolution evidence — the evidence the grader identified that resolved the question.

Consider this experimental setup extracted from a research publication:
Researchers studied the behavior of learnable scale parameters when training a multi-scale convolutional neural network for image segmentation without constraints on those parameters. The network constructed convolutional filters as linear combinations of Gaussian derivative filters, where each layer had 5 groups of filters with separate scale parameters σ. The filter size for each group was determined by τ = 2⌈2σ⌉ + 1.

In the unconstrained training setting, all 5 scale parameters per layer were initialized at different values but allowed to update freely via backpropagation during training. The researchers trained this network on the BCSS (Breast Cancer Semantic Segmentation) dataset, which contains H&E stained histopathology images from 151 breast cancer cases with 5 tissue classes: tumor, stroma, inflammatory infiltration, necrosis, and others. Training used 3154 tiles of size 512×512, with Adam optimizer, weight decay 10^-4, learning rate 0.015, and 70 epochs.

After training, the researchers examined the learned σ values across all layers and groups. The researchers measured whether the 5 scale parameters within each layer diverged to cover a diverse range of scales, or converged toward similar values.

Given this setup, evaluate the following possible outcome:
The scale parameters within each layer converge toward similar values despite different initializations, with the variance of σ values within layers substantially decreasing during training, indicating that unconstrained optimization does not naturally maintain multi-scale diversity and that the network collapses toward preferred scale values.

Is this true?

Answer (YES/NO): YES